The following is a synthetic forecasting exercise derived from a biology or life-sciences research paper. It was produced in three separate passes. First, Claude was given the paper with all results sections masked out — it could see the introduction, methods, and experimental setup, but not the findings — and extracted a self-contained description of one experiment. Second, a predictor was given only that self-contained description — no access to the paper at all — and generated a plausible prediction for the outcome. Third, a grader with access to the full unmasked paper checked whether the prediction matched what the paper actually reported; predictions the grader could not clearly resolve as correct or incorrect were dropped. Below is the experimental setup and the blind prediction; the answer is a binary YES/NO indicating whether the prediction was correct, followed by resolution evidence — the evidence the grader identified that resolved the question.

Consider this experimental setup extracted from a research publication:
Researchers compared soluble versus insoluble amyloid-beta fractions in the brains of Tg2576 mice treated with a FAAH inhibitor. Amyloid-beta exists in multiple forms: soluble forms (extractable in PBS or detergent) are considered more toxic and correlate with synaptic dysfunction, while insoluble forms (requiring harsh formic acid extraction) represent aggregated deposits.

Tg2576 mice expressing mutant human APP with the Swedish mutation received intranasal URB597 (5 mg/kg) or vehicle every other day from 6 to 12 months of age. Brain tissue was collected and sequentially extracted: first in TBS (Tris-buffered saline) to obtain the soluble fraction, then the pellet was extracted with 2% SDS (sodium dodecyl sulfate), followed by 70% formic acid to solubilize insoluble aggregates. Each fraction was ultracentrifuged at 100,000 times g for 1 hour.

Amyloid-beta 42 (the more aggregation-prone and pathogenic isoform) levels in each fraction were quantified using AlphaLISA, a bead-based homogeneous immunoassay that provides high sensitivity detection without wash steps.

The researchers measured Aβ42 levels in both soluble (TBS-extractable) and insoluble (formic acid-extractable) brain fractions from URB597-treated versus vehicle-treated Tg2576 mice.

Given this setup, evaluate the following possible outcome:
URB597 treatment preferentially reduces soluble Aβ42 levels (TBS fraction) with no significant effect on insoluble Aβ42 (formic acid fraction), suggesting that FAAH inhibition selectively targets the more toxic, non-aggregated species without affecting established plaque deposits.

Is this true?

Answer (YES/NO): NO